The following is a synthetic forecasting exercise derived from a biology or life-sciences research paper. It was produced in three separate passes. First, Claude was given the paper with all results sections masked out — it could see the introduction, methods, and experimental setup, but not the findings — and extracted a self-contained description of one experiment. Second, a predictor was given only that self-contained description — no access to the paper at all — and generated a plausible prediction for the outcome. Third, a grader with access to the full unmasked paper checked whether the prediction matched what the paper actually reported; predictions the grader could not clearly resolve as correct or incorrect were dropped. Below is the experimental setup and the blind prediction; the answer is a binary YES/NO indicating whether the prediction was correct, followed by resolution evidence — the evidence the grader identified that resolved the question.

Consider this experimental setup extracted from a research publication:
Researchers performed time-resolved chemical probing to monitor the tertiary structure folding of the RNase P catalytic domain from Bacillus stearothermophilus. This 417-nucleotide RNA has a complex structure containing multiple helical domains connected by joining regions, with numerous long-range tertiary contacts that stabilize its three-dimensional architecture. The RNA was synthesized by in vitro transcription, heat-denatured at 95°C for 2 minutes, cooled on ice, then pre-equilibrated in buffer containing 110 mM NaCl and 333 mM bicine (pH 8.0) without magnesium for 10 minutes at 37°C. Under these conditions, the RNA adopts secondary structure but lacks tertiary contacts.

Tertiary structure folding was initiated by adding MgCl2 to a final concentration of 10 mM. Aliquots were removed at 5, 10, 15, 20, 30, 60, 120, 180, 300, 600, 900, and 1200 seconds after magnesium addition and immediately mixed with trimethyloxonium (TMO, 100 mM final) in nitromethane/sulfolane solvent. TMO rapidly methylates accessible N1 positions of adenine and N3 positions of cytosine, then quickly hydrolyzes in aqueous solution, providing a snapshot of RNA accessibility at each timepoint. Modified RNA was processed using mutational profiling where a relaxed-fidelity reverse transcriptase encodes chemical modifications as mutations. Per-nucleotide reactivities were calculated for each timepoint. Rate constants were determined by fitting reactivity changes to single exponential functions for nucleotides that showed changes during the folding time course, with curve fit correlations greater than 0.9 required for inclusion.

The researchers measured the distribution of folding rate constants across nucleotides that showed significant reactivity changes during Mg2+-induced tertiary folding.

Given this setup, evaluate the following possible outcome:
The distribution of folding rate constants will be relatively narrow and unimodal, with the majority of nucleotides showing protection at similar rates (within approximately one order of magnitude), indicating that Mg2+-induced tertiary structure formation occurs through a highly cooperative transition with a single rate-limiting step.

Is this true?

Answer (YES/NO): NO